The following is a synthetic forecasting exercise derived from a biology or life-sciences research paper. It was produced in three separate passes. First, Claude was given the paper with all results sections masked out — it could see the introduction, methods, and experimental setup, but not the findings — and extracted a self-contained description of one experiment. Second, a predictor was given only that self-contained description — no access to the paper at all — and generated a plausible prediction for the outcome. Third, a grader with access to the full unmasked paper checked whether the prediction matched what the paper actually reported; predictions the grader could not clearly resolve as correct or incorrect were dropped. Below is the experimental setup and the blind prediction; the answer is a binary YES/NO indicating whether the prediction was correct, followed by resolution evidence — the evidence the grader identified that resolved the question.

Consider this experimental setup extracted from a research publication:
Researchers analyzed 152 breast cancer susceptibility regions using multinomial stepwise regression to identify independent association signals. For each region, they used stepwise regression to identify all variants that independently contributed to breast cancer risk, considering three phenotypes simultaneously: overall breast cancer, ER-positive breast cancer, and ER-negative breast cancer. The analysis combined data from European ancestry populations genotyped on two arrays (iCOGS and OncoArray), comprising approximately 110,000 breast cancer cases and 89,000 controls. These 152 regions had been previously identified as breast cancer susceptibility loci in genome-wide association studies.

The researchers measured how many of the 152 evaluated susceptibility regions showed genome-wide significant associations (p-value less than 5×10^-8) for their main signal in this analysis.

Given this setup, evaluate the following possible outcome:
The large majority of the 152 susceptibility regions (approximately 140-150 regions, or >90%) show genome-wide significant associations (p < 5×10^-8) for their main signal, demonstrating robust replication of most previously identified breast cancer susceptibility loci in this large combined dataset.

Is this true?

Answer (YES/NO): NO